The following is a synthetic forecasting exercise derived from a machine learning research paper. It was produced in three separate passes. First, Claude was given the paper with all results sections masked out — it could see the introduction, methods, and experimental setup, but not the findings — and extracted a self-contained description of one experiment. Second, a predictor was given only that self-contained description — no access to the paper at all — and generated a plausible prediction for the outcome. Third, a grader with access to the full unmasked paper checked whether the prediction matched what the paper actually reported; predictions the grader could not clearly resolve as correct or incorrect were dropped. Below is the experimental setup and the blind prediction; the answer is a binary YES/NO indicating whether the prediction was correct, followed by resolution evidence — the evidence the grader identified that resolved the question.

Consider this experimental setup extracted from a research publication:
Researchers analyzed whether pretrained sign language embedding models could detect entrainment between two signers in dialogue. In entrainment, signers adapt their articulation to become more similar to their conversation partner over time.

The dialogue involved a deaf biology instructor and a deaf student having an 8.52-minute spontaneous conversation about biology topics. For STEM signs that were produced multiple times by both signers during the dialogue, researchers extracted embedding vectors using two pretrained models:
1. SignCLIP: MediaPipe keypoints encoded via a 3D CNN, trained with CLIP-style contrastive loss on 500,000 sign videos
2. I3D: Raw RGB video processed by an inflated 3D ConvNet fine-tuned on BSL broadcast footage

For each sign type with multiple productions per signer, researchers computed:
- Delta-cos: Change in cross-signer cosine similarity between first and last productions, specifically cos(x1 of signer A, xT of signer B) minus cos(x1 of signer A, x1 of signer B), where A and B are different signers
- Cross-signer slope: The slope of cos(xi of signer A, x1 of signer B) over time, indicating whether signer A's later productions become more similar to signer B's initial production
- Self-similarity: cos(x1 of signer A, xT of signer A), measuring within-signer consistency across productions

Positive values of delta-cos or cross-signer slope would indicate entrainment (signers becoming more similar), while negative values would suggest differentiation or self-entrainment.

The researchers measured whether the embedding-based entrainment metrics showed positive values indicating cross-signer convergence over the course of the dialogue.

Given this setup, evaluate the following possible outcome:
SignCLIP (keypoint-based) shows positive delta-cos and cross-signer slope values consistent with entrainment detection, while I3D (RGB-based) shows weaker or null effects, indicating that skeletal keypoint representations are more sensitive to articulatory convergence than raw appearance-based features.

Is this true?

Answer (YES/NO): NO